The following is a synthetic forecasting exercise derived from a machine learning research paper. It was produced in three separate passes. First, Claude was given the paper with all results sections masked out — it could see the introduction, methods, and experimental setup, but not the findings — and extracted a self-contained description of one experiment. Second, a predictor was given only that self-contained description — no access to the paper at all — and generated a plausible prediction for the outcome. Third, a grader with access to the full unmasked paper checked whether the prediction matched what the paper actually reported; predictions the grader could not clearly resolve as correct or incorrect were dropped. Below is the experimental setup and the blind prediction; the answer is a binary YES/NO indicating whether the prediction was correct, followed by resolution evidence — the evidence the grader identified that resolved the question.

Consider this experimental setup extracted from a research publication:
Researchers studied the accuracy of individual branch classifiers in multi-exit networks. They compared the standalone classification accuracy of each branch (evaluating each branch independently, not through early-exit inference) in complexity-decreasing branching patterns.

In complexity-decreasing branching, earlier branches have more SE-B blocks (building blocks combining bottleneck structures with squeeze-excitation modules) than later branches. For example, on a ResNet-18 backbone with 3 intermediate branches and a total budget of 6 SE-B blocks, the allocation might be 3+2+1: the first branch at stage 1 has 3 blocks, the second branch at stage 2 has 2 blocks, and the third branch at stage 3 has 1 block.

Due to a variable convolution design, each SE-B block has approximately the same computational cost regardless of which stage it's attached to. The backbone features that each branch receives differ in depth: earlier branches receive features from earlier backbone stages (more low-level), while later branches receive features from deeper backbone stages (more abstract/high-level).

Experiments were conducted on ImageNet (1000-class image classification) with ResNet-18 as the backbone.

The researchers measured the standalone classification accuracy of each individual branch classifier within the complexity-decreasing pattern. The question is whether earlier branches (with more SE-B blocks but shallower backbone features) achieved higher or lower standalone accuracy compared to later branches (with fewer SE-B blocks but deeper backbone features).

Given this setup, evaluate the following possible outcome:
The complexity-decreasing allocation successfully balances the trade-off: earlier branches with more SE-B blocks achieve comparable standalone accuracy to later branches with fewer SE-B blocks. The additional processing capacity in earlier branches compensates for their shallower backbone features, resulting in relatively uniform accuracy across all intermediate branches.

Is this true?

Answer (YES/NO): NO